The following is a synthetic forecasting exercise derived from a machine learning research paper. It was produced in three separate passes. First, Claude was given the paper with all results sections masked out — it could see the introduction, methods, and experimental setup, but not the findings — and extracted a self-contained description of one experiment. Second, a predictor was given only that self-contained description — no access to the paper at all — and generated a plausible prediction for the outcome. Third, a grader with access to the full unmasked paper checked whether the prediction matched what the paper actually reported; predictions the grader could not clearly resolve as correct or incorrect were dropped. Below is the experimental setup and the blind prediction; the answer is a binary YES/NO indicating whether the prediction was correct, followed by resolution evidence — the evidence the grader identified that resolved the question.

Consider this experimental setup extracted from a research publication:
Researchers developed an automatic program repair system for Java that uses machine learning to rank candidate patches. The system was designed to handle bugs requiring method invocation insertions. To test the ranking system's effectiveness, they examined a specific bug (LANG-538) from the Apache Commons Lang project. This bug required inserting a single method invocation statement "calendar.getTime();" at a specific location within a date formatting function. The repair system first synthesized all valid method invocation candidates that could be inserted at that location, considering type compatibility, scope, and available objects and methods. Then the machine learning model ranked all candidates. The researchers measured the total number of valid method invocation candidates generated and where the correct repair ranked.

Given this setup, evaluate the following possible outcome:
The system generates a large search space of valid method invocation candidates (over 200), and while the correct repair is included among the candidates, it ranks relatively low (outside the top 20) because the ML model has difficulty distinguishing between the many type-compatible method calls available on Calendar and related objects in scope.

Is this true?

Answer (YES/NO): NO